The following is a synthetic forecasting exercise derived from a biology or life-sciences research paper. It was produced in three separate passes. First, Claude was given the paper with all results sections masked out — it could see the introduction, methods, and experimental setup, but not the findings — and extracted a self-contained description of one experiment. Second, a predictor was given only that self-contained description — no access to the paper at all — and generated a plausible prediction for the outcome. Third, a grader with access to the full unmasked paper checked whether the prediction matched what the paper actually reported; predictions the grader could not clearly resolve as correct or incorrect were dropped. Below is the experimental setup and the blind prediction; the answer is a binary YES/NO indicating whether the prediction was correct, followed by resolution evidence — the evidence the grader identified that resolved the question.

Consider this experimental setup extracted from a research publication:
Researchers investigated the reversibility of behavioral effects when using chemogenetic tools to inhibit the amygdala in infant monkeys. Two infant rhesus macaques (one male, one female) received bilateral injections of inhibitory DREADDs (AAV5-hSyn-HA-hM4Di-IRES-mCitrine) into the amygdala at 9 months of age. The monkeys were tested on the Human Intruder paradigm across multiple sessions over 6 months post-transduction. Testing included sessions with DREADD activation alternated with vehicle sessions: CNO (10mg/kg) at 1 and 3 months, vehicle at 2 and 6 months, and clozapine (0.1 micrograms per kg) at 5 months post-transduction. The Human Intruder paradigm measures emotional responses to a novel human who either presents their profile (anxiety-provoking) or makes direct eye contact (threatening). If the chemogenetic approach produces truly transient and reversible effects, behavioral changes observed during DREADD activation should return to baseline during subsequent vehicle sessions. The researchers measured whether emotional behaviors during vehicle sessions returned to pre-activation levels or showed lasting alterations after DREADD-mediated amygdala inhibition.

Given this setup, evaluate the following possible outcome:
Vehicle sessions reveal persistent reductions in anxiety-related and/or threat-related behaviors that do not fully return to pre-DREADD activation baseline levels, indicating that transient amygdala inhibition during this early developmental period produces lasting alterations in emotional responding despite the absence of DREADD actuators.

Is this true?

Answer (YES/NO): NO